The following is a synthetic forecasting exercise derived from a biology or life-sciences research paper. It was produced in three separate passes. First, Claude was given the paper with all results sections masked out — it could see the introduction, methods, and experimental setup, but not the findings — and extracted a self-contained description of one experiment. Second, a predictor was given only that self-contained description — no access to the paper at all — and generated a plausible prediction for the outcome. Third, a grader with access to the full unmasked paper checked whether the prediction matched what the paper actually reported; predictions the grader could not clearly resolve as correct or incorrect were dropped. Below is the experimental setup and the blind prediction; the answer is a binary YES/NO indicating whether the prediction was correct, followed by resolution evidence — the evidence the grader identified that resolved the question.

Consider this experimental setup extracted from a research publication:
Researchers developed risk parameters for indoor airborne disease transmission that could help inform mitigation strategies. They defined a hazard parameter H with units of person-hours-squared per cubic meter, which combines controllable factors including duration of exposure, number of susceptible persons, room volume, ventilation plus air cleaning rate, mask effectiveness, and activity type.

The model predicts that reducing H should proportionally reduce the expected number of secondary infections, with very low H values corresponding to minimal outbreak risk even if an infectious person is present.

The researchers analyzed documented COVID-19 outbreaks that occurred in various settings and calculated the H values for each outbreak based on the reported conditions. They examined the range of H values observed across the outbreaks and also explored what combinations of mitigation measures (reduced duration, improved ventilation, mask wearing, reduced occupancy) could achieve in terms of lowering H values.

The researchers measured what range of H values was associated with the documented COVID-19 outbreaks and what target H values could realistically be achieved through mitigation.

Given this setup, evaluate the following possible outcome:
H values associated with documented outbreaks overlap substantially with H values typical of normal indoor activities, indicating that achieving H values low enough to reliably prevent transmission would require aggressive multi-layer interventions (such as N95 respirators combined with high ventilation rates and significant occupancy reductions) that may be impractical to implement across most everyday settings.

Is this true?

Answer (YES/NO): NO